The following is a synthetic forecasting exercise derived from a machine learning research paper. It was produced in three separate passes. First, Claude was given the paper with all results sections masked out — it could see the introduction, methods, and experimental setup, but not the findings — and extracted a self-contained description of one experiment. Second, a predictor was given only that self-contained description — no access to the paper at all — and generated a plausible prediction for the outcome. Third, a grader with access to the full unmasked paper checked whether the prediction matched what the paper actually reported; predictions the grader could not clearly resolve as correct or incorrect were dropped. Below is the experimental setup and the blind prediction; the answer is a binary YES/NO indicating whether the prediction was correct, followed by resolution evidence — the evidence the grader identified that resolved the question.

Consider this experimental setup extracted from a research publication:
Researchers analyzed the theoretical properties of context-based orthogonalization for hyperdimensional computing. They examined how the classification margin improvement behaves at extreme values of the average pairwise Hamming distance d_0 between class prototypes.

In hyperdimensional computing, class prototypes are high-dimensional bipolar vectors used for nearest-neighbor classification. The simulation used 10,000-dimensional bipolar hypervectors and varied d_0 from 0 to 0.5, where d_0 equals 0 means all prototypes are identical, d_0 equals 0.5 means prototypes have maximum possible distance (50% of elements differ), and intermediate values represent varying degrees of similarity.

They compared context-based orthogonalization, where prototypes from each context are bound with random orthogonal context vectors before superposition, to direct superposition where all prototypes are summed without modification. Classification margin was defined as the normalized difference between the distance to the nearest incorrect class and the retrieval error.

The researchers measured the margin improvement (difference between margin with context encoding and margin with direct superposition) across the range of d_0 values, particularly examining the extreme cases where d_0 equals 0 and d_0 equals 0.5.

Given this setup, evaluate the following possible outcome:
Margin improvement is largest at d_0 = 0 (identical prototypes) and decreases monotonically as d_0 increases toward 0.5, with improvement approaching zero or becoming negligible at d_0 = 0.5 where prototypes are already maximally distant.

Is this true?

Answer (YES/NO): NO